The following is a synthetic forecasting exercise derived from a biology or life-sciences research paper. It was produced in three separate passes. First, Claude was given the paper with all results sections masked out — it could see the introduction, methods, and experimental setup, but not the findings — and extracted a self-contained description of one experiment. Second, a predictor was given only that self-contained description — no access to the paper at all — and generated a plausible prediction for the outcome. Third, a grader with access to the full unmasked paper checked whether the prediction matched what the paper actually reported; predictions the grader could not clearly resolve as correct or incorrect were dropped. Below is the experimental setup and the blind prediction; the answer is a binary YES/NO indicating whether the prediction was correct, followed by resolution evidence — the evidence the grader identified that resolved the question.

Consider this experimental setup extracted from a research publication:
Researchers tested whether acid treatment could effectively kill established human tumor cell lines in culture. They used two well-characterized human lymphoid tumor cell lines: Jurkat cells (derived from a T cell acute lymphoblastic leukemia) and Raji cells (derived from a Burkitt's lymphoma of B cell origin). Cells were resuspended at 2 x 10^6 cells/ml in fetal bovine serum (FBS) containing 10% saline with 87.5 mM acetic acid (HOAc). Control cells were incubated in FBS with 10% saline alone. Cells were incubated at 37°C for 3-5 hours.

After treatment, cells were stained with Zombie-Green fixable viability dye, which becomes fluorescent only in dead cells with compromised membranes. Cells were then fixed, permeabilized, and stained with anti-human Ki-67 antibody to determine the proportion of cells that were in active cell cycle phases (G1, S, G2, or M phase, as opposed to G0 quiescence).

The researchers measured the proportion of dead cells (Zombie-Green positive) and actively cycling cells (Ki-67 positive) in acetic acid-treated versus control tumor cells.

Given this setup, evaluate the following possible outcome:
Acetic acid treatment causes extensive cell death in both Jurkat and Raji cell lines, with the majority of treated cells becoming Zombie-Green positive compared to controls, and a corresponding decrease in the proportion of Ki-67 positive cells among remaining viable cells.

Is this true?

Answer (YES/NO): YES